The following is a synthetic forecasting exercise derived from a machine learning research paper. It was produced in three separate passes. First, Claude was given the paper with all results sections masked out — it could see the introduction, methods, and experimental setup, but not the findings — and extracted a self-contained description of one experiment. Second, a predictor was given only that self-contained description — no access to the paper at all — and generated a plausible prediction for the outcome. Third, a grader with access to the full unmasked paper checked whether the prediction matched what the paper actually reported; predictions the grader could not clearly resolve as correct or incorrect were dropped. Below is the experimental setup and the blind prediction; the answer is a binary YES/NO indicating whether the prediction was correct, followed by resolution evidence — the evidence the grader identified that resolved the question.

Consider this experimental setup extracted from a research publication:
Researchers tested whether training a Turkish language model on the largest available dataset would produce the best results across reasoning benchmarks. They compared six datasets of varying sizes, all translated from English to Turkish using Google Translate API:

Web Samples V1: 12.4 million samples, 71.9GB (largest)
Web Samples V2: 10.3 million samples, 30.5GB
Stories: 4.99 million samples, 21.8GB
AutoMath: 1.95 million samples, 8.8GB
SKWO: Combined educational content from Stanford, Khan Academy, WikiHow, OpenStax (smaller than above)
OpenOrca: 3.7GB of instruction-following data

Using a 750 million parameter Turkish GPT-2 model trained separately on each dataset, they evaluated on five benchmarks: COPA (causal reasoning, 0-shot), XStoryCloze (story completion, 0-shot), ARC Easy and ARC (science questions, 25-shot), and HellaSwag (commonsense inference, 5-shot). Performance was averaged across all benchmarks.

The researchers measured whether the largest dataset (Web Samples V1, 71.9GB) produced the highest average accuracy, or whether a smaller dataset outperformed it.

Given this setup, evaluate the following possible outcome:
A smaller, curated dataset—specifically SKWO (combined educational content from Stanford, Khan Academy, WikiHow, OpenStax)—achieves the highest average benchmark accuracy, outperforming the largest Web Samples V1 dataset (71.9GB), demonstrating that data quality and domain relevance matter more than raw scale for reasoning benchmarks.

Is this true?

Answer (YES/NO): NO